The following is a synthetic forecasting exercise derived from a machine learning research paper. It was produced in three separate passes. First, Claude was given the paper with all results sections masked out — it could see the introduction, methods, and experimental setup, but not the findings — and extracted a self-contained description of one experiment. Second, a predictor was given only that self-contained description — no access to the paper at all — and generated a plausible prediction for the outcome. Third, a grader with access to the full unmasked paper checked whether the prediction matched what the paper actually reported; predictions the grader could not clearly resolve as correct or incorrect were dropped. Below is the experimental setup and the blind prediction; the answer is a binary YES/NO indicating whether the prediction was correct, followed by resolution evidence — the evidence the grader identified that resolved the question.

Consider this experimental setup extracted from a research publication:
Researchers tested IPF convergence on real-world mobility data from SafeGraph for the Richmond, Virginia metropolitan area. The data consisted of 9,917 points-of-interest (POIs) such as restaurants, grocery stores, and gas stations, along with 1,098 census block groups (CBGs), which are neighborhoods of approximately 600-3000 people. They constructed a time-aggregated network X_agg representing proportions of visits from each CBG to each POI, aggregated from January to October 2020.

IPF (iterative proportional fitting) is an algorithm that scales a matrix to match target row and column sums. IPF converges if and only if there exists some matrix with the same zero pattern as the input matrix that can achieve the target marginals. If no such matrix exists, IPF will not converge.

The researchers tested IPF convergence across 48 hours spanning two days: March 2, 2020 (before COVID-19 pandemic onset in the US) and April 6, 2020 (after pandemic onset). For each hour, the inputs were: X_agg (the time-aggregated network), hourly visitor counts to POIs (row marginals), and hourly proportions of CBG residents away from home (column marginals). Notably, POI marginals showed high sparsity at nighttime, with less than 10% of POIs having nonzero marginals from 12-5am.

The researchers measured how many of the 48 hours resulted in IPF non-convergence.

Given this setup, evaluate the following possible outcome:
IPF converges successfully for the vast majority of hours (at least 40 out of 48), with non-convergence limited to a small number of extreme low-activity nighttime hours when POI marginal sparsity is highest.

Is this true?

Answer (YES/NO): YES